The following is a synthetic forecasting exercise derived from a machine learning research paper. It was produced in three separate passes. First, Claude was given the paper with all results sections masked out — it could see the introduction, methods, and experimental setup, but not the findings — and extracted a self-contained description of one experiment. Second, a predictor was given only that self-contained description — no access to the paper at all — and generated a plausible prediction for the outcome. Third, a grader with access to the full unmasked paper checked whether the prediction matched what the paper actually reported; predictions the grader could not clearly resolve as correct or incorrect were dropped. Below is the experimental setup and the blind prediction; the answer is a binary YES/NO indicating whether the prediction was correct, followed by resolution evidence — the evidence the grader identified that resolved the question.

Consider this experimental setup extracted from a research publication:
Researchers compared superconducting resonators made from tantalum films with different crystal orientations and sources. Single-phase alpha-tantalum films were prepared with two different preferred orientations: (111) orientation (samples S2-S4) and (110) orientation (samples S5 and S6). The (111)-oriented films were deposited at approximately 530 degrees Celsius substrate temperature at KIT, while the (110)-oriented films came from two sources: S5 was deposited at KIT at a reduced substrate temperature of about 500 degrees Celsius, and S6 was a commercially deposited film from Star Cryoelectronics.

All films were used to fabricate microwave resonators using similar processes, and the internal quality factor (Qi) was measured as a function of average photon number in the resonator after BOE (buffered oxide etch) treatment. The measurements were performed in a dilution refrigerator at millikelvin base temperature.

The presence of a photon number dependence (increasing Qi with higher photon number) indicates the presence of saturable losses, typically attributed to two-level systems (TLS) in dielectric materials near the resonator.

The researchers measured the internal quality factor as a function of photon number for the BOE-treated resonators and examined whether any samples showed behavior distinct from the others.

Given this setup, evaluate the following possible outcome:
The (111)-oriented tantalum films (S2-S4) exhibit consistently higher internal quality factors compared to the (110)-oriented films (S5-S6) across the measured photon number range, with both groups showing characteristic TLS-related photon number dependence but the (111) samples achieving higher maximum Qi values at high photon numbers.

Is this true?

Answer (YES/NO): NO